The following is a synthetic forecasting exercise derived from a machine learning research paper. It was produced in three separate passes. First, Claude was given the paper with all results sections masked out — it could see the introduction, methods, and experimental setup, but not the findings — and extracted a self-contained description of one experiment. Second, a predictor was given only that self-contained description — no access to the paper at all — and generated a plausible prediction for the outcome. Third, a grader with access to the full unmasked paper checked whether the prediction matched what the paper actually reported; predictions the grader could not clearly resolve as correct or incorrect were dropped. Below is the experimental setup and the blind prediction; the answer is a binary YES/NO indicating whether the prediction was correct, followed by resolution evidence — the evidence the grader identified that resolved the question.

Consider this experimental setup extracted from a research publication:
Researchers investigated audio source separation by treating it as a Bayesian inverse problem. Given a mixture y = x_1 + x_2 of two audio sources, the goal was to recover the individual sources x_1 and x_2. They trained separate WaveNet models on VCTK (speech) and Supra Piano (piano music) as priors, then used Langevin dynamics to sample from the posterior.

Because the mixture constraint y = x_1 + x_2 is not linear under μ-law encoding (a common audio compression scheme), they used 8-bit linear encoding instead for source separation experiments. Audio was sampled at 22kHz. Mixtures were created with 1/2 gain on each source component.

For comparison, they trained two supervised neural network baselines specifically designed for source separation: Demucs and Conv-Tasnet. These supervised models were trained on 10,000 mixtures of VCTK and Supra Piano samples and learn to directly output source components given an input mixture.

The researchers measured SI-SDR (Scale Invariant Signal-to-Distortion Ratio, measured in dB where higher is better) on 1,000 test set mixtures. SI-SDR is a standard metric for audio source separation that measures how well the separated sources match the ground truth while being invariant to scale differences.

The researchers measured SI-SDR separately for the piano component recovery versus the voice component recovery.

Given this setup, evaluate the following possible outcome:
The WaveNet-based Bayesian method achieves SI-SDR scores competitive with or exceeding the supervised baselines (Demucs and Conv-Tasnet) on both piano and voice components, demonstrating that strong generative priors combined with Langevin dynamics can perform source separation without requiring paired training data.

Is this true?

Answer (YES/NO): NO